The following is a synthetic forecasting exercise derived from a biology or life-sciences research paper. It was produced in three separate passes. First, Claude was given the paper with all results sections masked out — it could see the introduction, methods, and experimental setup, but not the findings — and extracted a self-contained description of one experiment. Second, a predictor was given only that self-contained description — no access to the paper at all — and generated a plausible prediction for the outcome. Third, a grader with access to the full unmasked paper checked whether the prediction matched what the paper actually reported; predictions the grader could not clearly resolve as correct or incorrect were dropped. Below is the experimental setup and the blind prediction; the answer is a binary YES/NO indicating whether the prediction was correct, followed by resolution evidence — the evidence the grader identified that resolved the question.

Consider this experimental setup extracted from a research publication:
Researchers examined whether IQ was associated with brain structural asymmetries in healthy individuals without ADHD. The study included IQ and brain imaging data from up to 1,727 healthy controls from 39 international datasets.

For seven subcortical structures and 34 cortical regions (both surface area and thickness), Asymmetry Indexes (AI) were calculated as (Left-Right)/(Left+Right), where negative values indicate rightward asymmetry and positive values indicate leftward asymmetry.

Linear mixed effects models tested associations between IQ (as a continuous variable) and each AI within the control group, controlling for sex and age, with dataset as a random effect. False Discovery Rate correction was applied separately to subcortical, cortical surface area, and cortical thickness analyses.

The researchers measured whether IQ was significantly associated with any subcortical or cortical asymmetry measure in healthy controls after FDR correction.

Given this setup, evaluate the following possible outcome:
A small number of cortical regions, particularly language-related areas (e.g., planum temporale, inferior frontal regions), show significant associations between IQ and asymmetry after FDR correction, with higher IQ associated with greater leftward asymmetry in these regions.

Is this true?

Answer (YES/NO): NO